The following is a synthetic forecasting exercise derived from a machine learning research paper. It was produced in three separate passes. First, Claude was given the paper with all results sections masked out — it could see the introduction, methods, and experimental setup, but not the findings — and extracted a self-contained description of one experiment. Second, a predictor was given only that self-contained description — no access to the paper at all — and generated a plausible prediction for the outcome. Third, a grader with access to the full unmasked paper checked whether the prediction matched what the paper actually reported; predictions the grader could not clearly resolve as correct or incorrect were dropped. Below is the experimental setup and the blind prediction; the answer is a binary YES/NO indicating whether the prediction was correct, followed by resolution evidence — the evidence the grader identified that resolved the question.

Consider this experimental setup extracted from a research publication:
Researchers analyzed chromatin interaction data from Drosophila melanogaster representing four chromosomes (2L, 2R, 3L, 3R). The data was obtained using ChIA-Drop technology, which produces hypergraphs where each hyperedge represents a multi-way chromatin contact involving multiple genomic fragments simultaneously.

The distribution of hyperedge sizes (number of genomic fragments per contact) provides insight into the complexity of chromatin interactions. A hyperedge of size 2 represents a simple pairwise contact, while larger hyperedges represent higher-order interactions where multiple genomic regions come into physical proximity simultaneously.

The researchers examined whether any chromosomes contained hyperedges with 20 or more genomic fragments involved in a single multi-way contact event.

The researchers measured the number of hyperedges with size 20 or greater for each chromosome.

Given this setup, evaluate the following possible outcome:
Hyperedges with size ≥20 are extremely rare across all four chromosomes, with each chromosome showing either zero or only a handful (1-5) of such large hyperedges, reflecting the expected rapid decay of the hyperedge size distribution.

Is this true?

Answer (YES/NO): NO